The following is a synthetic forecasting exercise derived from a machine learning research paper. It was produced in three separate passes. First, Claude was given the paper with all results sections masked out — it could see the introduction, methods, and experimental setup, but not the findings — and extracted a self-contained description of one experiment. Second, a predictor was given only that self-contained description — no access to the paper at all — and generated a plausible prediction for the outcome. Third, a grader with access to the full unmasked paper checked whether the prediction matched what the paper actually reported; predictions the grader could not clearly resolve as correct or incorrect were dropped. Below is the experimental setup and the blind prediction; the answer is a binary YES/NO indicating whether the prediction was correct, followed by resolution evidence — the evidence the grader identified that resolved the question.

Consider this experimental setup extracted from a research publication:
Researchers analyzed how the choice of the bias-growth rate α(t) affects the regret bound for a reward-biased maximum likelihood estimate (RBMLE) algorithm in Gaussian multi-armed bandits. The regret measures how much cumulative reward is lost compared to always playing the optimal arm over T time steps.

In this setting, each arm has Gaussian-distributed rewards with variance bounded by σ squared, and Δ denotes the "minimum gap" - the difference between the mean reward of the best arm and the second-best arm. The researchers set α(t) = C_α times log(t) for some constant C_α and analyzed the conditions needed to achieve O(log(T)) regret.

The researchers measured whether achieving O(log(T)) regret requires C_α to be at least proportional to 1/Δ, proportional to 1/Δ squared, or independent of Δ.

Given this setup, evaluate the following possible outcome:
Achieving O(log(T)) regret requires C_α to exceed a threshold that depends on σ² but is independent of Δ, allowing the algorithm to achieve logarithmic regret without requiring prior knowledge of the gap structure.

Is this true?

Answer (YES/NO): NO